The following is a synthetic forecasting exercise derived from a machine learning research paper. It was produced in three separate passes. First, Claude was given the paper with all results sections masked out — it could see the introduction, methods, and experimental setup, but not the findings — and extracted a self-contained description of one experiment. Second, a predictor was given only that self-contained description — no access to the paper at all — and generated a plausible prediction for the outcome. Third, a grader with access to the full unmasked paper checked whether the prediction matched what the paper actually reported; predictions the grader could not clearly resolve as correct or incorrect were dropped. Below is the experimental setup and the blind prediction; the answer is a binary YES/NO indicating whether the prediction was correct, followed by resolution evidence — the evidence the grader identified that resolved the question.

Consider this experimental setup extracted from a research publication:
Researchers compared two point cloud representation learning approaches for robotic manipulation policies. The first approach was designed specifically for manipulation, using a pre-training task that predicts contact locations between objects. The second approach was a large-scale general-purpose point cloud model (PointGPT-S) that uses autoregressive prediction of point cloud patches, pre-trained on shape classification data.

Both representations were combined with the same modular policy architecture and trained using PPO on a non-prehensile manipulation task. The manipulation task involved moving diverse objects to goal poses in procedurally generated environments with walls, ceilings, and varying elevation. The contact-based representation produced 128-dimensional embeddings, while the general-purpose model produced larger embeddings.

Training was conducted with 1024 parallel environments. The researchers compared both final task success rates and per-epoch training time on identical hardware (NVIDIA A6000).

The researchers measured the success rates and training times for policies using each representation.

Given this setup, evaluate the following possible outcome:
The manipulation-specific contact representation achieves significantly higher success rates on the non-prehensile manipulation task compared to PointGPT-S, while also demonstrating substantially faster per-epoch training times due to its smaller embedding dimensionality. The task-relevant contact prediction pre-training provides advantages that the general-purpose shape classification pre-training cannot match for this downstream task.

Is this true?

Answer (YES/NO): YES